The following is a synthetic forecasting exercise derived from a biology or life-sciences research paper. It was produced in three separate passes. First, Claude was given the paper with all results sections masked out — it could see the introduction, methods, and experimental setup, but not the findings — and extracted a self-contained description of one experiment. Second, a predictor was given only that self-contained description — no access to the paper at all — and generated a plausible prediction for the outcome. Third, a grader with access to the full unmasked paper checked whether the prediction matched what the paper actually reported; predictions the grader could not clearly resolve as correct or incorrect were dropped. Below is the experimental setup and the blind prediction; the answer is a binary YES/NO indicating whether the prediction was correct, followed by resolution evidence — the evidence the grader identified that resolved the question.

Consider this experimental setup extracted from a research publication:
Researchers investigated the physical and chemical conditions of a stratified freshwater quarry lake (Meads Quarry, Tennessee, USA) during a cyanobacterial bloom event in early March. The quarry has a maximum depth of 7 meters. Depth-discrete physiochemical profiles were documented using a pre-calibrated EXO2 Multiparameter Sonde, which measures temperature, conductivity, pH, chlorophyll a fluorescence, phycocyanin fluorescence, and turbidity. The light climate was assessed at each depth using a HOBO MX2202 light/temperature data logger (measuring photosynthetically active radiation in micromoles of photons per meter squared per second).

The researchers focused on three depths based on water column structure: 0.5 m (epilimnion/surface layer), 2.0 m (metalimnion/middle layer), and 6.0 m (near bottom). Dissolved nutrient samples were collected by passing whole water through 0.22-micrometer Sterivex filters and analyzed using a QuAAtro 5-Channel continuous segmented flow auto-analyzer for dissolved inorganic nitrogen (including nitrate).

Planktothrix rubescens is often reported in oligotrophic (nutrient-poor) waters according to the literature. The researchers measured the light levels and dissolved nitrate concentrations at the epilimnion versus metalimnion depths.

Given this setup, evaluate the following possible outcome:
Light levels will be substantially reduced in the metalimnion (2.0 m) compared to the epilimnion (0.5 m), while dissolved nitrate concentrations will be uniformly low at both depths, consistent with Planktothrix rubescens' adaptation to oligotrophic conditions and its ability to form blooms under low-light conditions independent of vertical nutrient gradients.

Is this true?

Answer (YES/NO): NO